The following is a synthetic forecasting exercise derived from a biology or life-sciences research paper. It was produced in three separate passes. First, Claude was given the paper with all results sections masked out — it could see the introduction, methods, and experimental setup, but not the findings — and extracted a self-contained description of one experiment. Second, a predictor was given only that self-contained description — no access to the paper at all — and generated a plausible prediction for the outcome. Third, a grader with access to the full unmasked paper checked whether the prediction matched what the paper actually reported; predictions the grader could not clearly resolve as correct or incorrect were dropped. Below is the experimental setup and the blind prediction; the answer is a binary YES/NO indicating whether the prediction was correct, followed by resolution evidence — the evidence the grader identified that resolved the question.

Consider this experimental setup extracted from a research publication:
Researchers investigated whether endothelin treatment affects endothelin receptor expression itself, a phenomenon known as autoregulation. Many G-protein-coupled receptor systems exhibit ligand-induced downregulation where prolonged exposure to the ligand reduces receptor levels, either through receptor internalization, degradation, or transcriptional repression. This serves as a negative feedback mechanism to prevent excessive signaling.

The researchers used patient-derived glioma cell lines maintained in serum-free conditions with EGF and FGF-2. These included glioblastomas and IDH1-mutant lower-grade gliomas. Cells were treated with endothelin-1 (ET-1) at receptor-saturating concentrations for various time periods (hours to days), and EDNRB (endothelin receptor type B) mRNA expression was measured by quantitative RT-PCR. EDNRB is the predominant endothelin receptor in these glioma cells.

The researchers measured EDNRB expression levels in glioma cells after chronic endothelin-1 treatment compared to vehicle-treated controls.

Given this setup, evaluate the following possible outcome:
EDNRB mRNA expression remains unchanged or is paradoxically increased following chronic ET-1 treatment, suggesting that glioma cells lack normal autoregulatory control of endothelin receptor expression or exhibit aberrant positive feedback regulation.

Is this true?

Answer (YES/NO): NO